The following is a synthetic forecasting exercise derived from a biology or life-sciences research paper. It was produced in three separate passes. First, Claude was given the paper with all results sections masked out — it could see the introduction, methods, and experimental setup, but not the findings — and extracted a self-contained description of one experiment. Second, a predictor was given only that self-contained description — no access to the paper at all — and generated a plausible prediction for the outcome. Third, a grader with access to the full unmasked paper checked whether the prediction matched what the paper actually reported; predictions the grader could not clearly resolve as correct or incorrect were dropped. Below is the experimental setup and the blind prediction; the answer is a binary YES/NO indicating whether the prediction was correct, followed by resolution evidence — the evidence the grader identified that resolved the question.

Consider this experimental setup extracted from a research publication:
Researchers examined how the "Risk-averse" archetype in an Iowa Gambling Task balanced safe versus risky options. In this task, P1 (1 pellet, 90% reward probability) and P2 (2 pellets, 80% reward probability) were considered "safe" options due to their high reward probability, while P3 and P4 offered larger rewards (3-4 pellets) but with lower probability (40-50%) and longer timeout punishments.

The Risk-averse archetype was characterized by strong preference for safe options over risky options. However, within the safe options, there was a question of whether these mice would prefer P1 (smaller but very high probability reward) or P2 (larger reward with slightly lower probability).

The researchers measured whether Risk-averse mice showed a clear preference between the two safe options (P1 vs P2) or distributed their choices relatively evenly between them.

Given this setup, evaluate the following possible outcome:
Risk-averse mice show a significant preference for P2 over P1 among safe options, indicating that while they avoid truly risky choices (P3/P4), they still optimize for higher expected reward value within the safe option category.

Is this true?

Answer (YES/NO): NO